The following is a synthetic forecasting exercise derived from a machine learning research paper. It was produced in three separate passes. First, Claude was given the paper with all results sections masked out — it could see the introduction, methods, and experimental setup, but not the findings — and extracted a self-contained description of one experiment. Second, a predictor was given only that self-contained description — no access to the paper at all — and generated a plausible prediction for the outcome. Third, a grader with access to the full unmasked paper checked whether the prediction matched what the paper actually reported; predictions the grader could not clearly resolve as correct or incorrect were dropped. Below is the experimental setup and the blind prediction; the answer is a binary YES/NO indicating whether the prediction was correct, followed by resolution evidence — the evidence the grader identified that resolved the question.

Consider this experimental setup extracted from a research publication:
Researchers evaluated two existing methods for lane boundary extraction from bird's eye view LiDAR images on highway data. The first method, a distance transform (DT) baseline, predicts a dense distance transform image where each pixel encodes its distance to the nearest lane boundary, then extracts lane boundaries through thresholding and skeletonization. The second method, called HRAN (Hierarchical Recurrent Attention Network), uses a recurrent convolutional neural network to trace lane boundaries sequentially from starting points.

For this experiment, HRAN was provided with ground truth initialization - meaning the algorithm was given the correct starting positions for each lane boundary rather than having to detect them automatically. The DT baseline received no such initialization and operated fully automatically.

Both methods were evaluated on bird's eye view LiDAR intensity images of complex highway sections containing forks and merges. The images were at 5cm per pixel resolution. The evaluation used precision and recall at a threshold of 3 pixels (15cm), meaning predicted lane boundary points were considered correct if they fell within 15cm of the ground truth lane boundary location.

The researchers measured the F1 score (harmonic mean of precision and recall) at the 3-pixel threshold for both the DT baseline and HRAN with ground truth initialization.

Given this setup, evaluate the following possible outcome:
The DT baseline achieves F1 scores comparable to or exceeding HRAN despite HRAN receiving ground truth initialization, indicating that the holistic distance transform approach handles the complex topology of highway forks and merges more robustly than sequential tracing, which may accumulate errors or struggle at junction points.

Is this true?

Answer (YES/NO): YES